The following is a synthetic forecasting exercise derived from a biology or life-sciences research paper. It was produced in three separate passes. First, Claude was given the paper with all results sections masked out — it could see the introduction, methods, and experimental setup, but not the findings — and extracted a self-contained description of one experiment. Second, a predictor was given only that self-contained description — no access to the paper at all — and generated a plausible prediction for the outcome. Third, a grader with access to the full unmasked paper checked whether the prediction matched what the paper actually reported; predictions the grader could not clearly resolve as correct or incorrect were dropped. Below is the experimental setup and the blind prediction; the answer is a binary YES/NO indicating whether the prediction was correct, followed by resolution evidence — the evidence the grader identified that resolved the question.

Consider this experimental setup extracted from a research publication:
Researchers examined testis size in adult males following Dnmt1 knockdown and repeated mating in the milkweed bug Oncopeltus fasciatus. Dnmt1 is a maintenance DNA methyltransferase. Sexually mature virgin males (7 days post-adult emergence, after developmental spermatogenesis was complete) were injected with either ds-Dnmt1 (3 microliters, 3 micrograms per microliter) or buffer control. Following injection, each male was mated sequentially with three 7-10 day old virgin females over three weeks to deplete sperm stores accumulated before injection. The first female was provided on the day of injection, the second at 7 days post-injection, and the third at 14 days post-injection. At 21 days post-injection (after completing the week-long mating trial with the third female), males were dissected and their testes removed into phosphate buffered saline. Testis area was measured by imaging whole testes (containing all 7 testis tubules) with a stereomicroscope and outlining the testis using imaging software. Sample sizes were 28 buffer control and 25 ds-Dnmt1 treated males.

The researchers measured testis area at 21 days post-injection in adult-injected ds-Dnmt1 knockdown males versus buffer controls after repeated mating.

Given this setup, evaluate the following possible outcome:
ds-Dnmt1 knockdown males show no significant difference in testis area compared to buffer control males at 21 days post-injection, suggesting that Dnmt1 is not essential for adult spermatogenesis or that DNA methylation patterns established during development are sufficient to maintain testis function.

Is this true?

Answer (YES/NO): NO